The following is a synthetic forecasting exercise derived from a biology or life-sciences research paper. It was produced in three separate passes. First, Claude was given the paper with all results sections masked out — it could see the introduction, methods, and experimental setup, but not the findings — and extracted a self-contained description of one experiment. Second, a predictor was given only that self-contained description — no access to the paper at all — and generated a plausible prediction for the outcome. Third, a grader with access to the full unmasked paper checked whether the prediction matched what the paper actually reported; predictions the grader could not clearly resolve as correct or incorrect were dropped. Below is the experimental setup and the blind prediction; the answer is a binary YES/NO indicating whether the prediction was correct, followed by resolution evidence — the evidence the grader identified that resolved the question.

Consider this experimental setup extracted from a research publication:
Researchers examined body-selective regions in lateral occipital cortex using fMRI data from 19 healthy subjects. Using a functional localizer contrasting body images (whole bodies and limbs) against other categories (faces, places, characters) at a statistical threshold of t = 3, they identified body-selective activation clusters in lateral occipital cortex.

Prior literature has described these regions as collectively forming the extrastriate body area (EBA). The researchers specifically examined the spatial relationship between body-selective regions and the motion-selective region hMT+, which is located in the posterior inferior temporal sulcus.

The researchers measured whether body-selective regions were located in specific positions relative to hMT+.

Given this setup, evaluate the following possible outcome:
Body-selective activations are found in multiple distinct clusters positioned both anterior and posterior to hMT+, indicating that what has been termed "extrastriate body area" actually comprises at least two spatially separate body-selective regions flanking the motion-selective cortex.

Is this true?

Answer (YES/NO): YES